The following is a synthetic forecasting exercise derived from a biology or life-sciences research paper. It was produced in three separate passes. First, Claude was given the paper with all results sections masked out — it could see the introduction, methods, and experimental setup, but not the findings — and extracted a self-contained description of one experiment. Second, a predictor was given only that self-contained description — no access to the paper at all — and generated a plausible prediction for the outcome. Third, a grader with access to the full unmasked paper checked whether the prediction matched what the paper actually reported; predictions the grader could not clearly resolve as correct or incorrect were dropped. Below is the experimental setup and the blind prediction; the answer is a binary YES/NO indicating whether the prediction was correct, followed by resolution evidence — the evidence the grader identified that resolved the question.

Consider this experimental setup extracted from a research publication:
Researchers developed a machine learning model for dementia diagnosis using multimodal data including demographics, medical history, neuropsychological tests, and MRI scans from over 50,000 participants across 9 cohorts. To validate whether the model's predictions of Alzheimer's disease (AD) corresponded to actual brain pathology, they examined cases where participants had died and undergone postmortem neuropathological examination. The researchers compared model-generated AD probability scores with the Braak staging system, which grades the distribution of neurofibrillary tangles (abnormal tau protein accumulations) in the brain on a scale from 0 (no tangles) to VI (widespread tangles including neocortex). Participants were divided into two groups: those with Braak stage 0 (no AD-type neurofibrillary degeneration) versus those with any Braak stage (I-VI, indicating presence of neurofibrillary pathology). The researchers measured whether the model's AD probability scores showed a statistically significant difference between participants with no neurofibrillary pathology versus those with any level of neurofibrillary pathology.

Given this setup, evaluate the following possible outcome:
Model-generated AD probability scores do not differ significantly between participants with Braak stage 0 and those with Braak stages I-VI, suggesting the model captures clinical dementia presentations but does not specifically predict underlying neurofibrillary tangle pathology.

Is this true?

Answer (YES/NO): NO